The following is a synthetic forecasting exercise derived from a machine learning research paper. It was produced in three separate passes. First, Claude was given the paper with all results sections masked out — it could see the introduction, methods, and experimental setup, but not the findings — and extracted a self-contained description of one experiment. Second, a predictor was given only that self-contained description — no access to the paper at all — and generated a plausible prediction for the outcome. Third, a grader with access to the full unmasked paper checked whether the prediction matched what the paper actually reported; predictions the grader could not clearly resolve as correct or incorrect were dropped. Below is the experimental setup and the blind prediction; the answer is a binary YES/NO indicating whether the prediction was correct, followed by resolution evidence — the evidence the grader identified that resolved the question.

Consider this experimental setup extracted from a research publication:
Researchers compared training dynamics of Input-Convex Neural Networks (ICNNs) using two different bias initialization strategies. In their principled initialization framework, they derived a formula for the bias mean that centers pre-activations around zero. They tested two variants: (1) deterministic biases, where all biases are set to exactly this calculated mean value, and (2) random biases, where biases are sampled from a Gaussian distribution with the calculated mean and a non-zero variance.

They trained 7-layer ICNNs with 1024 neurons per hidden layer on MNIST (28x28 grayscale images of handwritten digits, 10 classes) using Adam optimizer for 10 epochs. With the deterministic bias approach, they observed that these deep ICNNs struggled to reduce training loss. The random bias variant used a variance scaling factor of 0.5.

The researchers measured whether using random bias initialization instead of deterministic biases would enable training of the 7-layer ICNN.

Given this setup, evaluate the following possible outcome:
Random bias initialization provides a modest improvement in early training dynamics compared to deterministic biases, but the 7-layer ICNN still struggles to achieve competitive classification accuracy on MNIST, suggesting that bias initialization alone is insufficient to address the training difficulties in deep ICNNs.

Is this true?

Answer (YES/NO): NO